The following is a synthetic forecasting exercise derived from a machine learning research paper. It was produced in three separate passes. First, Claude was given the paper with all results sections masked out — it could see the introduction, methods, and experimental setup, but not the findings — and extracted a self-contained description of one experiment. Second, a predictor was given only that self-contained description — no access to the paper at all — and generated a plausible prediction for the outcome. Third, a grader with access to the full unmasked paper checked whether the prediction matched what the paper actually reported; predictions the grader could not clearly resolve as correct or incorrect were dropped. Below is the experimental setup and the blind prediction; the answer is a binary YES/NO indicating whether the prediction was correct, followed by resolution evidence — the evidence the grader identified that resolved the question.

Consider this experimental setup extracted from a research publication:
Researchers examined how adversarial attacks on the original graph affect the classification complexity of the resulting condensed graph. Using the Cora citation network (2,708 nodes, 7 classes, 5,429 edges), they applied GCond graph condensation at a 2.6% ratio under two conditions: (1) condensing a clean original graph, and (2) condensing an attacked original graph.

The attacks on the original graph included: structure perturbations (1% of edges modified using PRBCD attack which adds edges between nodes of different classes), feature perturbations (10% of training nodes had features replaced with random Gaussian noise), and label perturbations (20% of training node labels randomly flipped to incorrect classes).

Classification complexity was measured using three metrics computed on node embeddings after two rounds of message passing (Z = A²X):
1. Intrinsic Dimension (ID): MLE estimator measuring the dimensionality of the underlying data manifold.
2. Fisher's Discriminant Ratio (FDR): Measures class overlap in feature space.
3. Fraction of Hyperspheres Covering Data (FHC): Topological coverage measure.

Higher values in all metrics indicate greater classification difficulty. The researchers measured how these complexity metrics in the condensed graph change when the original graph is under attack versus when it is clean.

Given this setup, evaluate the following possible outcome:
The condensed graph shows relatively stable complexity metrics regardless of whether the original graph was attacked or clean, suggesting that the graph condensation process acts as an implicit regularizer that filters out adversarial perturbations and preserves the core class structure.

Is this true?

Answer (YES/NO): NO